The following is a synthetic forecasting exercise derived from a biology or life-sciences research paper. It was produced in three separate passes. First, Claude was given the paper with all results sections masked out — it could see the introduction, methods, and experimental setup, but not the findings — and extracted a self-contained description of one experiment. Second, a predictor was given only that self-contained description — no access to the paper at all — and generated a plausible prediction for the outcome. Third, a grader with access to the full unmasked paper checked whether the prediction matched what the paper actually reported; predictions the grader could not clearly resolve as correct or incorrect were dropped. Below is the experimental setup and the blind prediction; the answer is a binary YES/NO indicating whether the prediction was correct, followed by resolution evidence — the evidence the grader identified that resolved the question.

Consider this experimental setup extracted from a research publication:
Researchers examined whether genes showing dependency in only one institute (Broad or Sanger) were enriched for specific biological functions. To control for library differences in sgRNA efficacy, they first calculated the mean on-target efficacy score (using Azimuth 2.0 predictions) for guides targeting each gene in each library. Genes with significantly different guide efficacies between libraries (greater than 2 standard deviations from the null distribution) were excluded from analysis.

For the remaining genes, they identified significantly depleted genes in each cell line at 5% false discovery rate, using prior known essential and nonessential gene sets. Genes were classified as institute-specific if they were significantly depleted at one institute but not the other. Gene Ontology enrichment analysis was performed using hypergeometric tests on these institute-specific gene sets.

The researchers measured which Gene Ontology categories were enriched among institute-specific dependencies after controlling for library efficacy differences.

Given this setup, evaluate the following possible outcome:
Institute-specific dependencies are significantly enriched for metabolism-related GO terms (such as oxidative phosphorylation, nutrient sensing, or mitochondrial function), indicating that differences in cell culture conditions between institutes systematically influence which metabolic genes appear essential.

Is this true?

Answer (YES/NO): NO